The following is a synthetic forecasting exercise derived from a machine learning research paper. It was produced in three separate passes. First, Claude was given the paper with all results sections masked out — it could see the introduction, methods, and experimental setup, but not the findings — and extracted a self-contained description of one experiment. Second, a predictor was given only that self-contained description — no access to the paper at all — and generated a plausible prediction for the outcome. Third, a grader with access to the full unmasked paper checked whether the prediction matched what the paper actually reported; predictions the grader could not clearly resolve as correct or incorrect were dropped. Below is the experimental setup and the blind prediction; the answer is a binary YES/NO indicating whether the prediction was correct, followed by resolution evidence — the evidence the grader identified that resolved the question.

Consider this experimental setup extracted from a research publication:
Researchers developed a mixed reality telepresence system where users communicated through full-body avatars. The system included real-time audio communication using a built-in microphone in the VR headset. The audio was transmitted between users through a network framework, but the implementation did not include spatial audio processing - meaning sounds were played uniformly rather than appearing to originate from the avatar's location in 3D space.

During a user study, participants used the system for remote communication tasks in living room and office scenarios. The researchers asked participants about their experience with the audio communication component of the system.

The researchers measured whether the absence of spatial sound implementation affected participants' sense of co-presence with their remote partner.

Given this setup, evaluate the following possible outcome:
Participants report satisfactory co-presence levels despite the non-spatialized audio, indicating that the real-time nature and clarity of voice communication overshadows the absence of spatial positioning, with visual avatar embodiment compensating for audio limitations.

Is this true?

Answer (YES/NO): NO